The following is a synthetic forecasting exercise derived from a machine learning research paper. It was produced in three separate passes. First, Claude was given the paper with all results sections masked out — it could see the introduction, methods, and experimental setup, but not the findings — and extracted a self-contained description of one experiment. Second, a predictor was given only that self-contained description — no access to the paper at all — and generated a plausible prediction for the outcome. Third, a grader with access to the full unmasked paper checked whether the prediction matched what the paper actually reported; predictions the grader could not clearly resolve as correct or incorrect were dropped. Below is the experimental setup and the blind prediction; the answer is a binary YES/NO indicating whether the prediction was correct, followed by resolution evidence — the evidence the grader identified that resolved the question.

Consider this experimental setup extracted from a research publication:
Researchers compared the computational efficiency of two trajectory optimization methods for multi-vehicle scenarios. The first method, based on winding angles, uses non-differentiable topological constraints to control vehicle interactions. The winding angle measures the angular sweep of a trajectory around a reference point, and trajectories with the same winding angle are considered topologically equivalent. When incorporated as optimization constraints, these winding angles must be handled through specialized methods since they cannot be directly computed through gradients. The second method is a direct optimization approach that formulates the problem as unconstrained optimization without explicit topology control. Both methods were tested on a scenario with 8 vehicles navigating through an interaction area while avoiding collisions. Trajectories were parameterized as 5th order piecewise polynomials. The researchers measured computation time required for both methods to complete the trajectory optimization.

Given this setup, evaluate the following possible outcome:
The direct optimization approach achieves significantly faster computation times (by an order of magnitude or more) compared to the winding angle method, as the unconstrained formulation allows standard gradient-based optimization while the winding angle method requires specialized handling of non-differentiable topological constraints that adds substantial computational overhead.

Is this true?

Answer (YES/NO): YES